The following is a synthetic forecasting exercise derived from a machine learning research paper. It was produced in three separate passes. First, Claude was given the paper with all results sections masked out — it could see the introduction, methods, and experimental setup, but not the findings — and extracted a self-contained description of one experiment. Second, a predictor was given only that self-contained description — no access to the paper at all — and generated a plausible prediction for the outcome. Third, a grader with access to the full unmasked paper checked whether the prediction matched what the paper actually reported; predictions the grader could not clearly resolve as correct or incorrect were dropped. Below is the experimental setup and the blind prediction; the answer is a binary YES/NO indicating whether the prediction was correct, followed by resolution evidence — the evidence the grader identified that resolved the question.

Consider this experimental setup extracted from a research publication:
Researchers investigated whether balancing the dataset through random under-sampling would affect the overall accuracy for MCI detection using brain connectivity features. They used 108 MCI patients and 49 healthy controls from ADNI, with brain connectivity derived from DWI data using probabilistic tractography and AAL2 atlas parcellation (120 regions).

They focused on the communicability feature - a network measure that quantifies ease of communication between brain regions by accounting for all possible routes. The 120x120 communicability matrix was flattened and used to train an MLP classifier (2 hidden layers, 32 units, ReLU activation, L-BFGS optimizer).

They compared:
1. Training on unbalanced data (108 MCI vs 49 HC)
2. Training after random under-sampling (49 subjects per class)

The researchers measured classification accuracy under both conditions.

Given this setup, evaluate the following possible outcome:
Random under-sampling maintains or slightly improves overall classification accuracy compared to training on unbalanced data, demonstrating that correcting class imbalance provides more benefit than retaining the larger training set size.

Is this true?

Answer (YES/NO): YES